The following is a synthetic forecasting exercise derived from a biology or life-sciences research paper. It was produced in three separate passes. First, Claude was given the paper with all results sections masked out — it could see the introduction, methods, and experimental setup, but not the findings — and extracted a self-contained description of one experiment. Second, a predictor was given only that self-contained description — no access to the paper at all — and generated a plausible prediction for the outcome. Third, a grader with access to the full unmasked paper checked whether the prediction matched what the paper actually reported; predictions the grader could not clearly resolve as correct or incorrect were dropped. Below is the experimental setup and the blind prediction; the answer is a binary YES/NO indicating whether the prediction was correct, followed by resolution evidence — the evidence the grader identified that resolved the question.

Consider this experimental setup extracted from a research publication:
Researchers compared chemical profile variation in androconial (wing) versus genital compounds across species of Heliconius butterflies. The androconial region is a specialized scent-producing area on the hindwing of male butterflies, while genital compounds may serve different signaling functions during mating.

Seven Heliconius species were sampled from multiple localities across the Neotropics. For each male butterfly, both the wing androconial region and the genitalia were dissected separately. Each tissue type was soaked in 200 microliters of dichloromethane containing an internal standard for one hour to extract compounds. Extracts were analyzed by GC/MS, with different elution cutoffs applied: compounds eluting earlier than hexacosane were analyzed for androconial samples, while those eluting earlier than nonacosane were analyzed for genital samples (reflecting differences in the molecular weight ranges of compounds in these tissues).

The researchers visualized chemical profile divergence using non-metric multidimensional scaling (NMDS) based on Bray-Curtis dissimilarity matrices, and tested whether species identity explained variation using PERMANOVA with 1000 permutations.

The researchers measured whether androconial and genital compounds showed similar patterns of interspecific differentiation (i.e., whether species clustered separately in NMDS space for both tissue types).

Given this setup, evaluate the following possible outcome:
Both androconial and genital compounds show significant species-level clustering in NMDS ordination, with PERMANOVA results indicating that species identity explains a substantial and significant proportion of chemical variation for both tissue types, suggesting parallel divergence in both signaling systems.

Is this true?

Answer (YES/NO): YES